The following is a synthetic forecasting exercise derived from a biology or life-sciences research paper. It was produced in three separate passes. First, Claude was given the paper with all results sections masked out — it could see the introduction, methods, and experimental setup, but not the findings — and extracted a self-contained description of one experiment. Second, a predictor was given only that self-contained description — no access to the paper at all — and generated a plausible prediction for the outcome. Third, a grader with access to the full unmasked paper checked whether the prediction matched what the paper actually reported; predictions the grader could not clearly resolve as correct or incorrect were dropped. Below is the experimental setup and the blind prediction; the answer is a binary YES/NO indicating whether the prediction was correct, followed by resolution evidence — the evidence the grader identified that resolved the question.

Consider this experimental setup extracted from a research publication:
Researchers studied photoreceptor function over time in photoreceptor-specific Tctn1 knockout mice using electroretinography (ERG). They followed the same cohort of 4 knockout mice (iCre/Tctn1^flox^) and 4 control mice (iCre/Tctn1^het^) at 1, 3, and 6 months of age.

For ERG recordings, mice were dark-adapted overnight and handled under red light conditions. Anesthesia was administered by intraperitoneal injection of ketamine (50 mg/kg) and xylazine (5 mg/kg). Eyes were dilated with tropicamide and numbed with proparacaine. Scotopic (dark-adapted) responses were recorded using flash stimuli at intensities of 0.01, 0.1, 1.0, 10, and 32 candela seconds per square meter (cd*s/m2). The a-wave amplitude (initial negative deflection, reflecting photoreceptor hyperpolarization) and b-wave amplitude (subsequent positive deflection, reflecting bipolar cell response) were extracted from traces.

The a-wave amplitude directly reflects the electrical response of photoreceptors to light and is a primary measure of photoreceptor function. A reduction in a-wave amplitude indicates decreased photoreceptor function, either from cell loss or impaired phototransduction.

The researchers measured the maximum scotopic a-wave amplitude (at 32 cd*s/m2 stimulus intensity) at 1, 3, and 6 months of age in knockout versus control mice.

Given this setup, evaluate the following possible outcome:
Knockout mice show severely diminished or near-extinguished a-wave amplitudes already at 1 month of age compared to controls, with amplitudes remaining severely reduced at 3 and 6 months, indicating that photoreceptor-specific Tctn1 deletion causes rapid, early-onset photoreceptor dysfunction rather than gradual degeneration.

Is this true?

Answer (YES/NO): NO